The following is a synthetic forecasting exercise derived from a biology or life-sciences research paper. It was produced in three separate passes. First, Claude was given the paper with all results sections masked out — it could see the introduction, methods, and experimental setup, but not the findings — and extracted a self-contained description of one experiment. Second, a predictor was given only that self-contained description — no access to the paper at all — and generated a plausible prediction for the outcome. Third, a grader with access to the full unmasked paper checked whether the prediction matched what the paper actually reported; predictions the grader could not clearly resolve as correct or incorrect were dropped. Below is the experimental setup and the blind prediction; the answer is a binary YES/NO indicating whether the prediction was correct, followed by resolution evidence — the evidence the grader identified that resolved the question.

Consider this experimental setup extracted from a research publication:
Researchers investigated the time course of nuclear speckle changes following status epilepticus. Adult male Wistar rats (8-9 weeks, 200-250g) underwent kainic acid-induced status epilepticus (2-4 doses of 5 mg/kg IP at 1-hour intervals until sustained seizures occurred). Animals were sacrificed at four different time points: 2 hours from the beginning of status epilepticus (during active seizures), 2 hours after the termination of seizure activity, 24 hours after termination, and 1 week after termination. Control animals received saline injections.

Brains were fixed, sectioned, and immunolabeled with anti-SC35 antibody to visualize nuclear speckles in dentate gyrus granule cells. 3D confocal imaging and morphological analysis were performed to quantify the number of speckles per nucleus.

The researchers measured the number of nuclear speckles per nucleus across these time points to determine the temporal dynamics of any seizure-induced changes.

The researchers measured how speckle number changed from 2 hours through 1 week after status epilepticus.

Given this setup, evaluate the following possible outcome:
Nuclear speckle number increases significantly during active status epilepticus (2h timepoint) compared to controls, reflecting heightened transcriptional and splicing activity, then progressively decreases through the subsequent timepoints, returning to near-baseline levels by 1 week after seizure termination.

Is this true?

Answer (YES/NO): NO